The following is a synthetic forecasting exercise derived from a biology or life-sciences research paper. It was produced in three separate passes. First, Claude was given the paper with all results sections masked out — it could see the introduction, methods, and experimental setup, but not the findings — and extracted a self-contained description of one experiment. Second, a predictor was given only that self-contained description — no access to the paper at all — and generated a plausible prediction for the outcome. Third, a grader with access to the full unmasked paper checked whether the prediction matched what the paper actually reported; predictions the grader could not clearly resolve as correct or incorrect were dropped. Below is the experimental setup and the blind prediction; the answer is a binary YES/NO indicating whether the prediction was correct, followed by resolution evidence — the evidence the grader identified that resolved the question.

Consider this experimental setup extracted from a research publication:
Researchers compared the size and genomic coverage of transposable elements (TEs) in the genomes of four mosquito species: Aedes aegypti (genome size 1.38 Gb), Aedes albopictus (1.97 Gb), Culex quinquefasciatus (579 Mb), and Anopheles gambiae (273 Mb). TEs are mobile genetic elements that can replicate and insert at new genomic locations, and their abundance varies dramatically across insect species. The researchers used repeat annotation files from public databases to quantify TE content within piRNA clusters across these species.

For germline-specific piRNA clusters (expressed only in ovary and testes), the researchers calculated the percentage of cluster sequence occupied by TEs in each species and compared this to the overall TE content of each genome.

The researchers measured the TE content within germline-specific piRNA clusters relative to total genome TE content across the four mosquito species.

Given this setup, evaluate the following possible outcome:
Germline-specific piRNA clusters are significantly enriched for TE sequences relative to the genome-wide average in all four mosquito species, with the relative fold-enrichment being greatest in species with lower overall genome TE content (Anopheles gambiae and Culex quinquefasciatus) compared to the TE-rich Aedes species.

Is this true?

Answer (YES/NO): NO